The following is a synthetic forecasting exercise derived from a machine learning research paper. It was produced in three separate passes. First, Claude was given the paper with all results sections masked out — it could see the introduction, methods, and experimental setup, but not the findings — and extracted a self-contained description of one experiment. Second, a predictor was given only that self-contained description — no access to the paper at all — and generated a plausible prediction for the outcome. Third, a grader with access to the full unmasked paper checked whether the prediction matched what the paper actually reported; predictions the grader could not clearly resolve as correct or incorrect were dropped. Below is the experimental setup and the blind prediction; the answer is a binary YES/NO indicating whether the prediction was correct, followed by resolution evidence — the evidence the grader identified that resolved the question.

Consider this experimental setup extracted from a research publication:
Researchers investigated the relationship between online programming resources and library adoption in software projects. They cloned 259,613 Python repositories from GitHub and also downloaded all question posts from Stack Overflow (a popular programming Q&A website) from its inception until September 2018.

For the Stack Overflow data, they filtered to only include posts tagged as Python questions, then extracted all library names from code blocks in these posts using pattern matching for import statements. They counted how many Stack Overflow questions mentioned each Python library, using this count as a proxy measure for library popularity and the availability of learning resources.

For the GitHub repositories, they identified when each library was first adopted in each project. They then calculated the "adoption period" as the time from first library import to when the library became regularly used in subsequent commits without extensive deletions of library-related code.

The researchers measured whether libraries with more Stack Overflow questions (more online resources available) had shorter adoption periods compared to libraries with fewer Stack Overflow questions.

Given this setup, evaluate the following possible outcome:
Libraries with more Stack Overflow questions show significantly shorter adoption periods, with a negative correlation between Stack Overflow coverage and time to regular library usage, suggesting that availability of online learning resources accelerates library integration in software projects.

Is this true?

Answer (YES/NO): NO